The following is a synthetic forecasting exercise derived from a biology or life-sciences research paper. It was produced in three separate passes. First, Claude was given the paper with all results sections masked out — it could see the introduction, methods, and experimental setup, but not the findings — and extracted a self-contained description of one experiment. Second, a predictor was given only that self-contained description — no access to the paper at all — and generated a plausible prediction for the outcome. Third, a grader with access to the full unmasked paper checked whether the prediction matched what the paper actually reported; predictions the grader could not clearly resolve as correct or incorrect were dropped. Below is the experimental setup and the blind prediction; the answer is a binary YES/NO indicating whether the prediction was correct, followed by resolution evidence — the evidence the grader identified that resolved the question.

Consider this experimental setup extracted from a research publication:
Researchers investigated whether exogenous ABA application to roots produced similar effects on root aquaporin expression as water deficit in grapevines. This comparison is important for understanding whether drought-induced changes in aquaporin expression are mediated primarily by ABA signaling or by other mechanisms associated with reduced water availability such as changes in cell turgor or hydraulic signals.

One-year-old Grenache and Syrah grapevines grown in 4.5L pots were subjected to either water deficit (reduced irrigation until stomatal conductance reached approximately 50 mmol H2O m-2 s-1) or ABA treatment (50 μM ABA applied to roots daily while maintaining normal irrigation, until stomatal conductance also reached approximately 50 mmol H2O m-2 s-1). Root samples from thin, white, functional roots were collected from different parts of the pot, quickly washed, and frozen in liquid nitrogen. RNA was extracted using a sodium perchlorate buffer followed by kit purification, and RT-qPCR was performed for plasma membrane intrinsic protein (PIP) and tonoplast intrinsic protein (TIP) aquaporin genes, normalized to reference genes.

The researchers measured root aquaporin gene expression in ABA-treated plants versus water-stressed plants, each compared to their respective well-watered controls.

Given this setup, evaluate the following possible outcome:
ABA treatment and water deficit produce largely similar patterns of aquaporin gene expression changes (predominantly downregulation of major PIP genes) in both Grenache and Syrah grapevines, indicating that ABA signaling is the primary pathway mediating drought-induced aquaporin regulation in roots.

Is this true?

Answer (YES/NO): NO